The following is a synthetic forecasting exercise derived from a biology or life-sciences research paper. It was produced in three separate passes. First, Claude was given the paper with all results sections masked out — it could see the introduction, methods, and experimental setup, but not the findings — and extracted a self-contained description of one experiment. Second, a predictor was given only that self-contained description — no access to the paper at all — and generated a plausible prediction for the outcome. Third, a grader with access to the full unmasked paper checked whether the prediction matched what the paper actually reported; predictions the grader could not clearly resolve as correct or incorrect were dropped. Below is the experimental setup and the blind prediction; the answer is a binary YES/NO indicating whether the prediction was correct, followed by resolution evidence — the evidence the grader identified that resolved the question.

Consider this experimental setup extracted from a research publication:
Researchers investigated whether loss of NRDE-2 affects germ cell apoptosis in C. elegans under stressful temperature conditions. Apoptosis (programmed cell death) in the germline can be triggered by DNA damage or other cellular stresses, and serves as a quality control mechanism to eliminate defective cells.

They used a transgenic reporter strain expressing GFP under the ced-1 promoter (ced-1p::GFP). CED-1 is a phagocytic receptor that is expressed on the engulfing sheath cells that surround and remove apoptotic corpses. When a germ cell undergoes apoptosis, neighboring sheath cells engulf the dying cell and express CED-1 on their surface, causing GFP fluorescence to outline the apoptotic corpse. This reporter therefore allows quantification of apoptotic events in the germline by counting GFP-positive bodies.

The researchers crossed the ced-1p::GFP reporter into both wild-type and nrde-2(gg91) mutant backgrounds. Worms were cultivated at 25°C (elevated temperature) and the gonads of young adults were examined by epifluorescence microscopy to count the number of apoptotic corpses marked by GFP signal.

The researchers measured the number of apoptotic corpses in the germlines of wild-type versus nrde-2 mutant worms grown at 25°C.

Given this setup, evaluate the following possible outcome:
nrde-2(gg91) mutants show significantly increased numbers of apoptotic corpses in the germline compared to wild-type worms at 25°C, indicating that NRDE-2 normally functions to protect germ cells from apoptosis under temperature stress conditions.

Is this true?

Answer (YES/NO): YES